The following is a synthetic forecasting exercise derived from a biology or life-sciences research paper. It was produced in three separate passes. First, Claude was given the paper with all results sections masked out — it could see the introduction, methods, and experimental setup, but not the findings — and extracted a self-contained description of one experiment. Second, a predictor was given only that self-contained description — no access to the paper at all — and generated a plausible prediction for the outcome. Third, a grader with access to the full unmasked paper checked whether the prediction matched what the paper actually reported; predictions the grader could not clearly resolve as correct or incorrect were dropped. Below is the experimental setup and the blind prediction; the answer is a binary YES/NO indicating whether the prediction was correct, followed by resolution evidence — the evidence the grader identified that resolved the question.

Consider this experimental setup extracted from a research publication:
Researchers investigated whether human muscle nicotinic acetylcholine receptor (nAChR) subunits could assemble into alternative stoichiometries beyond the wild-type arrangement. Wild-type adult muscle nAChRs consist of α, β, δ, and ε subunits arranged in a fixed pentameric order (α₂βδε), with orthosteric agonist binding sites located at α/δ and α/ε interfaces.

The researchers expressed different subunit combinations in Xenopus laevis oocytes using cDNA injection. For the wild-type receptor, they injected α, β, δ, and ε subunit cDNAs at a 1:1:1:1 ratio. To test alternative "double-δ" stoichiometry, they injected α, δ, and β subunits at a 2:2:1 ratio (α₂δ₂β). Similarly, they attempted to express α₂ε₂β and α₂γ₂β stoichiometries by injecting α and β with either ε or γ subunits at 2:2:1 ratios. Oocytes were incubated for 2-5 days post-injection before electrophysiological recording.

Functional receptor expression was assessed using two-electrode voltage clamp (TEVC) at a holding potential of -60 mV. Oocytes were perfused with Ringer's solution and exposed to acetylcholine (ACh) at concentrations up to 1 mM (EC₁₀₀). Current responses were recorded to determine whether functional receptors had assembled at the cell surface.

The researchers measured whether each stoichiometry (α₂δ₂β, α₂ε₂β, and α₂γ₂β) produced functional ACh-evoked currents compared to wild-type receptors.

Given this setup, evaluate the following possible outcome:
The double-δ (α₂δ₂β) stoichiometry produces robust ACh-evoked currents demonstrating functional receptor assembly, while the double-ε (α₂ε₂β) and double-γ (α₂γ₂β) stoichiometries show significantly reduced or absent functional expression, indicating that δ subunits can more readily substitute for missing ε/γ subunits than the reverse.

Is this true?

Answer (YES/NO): YES